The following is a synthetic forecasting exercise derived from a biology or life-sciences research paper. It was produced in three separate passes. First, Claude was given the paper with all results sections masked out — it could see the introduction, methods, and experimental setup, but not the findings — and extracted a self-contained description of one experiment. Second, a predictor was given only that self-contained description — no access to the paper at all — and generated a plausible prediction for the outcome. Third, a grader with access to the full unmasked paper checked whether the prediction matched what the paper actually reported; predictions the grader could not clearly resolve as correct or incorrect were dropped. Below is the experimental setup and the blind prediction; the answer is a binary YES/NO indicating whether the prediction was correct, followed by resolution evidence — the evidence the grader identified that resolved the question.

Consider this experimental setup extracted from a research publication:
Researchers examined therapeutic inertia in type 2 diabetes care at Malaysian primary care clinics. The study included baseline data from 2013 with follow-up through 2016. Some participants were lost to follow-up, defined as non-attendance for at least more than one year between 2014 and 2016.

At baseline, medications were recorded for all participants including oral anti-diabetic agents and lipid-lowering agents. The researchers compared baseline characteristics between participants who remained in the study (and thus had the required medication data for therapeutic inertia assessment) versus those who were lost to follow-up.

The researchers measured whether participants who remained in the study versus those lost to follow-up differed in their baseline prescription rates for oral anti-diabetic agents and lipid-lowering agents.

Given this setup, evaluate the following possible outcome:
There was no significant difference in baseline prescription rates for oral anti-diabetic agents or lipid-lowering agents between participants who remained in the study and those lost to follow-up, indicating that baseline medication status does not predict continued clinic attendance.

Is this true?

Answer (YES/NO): NO